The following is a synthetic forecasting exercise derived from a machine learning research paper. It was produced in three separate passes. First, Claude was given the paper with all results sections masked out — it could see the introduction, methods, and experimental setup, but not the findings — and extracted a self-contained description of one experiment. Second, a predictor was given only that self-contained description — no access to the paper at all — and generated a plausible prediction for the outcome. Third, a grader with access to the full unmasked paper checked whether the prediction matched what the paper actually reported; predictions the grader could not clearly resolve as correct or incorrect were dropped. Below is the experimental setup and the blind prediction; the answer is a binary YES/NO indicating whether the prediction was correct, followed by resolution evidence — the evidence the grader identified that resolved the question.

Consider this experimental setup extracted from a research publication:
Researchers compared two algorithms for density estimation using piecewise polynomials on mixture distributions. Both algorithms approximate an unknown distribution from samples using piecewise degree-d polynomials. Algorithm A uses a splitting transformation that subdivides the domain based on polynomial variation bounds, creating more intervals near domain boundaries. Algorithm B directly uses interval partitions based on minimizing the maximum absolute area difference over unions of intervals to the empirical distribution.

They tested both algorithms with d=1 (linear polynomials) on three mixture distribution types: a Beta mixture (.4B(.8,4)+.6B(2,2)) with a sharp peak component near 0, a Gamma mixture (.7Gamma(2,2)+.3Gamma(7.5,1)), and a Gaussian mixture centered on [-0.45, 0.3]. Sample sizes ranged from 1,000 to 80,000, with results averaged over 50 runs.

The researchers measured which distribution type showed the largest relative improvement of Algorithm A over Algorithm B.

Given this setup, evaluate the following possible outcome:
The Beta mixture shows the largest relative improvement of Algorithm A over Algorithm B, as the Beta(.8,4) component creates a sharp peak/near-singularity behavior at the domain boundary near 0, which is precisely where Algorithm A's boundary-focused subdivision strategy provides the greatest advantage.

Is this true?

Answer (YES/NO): YES